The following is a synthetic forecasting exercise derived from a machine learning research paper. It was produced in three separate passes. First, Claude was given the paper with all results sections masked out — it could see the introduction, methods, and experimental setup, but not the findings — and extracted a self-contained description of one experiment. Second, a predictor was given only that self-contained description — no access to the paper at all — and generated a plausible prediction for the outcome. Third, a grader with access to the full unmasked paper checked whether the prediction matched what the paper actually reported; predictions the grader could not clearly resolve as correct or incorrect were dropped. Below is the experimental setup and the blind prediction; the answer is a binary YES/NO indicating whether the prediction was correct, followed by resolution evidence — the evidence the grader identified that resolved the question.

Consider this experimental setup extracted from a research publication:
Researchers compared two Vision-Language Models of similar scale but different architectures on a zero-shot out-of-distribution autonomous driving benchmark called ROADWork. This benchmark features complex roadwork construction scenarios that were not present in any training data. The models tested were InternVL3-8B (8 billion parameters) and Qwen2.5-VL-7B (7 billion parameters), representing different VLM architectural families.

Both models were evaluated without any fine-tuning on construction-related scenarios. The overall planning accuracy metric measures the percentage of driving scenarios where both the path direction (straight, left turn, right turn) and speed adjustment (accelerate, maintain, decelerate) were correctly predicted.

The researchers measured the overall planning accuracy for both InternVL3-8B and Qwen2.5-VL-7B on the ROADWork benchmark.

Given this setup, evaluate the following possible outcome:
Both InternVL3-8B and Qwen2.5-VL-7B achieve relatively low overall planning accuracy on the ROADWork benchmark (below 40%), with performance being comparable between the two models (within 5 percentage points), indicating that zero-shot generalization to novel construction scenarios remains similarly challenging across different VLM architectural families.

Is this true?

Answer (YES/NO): NO